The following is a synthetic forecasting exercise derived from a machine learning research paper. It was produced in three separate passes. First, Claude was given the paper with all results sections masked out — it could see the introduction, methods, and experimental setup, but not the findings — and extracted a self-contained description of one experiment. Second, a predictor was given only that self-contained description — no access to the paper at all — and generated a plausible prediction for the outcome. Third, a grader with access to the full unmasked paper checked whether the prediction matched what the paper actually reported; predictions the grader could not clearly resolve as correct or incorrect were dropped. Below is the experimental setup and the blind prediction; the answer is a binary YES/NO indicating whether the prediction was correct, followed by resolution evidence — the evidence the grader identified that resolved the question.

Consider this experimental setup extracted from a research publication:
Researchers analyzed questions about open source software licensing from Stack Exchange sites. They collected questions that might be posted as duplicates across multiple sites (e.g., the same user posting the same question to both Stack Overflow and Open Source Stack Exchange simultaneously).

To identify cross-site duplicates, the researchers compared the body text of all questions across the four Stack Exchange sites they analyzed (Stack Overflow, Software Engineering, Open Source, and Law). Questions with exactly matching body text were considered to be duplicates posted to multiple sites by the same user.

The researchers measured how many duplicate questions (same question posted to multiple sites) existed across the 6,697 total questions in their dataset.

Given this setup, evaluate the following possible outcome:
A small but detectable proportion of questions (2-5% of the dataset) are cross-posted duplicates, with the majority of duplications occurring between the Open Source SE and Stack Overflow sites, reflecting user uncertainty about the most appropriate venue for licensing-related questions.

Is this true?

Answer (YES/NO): NO